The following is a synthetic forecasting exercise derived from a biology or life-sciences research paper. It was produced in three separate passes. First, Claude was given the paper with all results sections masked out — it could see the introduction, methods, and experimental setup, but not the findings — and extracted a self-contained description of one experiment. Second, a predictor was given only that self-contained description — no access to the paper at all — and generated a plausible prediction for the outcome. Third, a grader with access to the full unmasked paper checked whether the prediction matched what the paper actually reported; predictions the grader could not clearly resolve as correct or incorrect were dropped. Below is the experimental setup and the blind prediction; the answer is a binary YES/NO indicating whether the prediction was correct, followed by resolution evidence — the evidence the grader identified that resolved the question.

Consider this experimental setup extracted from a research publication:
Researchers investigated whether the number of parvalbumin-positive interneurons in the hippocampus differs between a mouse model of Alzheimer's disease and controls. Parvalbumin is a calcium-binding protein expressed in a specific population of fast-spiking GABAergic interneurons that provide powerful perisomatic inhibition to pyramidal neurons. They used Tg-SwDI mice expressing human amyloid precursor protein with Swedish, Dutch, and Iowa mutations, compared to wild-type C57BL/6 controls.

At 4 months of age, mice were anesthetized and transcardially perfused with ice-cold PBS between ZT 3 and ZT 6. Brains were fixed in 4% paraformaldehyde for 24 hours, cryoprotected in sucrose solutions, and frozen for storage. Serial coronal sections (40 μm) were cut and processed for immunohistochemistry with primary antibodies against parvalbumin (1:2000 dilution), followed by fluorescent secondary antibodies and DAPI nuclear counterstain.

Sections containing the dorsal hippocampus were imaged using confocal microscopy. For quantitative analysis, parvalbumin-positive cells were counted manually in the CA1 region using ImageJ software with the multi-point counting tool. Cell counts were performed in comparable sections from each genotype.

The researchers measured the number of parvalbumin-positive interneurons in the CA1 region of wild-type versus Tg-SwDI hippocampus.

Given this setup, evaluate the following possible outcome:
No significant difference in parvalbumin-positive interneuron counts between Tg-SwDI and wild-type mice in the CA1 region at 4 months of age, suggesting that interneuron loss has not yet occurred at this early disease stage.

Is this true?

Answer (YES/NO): YES